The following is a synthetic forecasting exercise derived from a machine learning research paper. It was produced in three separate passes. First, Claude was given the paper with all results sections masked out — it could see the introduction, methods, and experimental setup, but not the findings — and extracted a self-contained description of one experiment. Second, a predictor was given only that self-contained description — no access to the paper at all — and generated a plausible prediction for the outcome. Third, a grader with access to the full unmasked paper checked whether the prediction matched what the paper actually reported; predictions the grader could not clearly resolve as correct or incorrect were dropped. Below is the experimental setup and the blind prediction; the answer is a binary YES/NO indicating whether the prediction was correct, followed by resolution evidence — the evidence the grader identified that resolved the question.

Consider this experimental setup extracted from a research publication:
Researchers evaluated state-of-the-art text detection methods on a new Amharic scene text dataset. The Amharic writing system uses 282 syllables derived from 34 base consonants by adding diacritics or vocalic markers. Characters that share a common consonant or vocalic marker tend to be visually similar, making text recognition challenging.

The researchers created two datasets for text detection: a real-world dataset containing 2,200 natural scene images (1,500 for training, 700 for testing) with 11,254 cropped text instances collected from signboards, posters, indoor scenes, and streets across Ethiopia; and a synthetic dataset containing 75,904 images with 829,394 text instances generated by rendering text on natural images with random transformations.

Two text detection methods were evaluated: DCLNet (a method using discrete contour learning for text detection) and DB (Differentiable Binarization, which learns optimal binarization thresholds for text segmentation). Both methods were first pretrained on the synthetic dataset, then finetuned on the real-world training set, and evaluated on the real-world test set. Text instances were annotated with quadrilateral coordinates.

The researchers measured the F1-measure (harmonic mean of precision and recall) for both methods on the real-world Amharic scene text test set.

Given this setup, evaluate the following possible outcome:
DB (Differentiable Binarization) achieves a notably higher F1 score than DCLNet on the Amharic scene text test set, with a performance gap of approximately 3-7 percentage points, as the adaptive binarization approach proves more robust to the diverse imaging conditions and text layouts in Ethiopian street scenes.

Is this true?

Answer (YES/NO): NO